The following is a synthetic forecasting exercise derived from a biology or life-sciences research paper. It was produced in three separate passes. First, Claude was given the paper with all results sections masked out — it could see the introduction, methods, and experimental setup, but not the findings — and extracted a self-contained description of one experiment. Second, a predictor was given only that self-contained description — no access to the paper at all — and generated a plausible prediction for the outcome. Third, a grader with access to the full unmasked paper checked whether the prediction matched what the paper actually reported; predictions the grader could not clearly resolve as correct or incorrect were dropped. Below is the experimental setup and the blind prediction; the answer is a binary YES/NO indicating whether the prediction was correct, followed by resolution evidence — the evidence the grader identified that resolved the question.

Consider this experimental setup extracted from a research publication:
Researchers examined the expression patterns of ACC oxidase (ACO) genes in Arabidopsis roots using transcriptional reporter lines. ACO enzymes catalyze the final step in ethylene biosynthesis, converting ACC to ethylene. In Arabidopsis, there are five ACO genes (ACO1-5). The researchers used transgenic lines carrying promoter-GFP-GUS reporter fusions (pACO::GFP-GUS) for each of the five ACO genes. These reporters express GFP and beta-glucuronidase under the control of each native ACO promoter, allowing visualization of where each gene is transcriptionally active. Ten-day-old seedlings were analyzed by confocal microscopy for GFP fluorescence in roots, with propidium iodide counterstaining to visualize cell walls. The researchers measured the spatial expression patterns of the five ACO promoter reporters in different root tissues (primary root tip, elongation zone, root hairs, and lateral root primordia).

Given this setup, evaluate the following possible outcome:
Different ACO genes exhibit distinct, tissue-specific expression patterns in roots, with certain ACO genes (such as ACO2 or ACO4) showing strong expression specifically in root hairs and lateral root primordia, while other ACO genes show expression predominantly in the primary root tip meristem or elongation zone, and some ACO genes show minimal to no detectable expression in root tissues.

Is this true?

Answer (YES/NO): NO